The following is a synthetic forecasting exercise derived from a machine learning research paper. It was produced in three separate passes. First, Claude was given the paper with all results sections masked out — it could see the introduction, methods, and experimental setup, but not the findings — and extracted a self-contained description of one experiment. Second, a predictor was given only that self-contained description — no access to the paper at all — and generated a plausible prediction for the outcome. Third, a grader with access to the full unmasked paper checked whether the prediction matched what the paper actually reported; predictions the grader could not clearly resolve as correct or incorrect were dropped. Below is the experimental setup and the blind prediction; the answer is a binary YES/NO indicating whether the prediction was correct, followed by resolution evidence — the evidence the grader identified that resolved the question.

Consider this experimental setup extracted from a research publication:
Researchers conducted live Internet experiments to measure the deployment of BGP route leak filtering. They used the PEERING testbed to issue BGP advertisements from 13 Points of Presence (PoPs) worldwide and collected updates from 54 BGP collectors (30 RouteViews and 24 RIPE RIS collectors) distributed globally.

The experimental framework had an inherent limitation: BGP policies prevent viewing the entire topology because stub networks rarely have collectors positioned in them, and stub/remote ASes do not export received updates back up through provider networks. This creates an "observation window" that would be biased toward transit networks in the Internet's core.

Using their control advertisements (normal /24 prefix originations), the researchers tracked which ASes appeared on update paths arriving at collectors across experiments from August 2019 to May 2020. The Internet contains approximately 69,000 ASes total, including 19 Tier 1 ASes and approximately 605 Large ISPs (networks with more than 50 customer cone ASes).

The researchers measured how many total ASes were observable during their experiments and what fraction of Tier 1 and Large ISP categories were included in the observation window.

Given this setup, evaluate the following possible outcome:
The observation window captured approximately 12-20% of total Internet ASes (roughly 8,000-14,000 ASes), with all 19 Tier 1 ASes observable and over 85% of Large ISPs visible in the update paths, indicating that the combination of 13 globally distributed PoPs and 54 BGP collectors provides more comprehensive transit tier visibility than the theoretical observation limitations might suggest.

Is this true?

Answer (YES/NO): NO